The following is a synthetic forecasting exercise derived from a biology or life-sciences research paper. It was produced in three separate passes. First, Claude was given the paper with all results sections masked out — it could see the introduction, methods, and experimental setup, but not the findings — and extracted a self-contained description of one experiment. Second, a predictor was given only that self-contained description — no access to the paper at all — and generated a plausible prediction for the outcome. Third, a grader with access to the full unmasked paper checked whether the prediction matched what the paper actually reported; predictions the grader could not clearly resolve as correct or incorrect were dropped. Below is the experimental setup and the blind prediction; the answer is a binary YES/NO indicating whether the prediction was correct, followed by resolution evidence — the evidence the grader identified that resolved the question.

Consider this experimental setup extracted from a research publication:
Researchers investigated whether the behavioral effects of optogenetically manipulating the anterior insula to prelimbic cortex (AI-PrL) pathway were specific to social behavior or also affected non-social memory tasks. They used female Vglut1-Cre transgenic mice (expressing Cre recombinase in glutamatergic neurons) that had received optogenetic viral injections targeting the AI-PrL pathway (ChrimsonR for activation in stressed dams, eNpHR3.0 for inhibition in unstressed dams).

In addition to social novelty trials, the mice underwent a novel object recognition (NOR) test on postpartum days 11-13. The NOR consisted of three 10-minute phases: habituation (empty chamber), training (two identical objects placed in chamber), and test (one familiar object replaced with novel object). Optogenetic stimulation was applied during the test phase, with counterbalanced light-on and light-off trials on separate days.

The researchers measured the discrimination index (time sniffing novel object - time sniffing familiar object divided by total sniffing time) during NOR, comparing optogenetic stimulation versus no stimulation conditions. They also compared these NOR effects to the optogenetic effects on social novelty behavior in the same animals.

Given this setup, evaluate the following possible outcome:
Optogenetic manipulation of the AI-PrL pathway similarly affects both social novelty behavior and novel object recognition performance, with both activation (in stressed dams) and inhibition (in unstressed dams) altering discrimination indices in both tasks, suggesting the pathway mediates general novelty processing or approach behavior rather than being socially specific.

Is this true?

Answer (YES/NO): NO